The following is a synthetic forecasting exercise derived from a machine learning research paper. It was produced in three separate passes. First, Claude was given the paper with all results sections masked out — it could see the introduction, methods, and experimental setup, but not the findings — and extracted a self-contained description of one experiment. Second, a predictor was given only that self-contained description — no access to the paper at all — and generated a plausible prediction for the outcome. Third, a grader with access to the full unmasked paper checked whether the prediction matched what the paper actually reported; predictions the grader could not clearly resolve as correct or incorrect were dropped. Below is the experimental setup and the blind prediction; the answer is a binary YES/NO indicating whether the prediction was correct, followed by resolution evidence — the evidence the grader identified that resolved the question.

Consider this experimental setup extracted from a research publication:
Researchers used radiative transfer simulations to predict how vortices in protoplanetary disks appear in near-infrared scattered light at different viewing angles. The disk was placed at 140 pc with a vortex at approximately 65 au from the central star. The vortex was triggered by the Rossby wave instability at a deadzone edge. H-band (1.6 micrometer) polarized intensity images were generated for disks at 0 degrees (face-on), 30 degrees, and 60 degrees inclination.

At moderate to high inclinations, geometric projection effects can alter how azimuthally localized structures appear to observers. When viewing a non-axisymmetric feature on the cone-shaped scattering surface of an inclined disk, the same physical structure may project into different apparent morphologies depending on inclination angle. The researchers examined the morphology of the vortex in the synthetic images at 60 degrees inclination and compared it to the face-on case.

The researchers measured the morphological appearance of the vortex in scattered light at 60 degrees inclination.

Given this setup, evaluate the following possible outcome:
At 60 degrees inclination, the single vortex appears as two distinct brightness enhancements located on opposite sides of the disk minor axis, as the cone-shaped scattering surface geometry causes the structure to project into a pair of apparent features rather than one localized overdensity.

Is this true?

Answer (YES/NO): NO